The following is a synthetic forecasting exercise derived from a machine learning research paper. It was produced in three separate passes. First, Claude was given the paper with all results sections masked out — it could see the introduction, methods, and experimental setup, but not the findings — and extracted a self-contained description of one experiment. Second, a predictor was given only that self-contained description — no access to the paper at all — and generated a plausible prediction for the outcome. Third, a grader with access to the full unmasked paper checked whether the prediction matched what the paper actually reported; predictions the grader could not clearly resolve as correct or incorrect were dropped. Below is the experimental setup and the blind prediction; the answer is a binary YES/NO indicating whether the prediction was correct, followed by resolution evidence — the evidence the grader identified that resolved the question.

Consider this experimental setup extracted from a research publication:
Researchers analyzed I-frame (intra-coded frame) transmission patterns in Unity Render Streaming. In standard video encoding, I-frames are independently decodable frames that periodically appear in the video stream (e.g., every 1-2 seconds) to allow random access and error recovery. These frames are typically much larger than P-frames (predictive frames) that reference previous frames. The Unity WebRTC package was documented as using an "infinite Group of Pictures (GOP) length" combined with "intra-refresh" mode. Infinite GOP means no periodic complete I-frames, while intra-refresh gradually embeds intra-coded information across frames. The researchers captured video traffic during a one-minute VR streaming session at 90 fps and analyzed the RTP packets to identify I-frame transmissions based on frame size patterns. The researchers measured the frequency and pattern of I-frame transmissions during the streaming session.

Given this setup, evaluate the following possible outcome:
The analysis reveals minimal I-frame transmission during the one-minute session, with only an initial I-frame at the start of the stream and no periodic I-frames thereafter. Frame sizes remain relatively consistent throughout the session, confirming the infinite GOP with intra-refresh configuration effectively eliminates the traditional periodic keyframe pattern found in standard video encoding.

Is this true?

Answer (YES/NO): NO